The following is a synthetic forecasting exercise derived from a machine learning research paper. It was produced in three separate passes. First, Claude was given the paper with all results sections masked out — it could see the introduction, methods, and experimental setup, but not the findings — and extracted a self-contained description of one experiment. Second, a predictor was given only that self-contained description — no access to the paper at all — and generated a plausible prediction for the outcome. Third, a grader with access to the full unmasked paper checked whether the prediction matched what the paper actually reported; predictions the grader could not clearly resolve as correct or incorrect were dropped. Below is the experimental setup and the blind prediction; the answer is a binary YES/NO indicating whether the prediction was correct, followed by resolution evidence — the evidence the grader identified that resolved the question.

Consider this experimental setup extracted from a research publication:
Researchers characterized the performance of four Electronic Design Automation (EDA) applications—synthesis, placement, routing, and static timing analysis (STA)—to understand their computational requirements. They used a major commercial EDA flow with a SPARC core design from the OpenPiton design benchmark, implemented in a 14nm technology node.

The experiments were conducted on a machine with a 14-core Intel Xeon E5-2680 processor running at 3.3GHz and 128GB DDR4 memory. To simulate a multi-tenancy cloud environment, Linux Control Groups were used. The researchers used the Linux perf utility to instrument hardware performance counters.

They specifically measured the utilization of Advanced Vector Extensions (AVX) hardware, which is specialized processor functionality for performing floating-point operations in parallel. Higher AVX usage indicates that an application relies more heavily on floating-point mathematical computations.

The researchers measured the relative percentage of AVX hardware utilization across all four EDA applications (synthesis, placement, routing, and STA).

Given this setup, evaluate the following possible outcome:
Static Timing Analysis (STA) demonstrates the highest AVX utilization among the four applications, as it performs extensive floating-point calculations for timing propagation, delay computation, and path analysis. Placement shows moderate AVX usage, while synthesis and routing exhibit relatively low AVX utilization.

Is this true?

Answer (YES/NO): NO